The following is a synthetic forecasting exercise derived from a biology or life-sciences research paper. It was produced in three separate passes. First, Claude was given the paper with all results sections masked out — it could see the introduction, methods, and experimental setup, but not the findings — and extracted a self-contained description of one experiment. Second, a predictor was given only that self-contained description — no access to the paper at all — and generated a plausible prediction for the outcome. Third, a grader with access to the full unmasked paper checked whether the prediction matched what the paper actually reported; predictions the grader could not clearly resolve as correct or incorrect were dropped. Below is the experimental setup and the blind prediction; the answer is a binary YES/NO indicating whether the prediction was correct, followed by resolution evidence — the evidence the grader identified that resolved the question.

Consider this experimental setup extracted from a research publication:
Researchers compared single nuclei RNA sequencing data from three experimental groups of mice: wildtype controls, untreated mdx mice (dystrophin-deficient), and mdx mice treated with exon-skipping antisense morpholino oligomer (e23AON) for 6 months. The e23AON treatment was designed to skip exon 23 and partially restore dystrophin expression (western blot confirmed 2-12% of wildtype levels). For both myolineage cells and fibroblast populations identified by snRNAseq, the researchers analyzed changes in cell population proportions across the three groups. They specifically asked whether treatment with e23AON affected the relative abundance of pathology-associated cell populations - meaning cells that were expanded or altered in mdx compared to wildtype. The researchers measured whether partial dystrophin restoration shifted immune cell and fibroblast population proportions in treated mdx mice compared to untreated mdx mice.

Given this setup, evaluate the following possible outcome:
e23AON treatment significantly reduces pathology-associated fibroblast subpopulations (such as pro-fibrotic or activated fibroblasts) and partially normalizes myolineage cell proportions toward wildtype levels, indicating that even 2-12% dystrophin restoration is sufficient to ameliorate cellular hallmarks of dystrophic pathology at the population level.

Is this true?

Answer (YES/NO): YES